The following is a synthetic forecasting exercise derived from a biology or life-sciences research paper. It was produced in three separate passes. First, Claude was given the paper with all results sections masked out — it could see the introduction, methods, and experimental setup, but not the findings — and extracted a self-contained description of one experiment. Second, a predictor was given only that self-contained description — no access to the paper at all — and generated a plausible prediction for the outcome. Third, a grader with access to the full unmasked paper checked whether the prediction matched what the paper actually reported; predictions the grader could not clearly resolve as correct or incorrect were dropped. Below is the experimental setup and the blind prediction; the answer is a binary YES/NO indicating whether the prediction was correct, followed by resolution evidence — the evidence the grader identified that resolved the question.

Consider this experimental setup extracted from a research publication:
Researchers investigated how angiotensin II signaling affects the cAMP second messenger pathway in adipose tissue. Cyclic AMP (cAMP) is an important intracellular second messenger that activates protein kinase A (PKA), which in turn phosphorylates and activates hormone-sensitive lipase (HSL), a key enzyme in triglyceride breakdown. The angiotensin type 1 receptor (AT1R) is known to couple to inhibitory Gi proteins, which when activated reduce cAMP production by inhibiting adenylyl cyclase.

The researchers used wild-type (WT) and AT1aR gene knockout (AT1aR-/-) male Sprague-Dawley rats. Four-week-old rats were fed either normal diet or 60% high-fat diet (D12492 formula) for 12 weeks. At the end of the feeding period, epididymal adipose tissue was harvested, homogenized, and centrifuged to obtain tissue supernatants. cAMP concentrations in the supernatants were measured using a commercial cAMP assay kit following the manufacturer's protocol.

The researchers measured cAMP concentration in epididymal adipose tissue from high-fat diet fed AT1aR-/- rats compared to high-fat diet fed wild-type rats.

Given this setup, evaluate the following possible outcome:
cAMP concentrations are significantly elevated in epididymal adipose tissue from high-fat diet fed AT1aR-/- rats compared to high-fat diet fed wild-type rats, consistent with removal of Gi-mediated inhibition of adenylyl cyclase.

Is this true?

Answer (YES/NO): YES